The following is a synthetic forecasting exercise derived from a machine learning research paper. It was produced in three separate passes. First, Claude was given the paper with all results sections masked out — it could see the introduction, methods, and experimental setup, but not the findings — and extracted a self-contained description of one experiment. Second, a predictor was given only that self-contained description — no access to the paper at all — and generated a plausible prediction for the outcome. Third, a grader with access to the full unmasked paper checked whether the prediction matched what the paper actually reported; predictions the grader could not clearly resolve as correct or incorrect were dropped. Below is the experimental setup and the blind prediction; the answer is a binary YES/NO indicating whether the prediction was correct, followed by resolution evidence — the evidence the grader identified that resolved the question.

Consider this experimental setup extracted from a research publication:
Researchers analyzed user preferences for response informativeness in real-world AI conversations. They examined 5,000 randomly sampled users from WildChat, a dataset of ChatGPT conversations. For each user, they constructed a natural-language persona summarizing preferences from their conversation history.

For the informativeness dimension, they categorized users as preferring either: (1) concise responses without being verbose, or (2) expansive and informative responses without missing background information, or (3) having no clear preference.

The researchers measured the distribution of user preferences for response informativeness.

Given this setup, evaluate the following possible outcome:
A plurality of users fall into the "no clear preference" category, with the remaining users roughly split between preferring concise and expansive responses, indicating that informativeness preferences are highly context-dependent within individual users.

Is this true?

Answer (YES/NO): NO